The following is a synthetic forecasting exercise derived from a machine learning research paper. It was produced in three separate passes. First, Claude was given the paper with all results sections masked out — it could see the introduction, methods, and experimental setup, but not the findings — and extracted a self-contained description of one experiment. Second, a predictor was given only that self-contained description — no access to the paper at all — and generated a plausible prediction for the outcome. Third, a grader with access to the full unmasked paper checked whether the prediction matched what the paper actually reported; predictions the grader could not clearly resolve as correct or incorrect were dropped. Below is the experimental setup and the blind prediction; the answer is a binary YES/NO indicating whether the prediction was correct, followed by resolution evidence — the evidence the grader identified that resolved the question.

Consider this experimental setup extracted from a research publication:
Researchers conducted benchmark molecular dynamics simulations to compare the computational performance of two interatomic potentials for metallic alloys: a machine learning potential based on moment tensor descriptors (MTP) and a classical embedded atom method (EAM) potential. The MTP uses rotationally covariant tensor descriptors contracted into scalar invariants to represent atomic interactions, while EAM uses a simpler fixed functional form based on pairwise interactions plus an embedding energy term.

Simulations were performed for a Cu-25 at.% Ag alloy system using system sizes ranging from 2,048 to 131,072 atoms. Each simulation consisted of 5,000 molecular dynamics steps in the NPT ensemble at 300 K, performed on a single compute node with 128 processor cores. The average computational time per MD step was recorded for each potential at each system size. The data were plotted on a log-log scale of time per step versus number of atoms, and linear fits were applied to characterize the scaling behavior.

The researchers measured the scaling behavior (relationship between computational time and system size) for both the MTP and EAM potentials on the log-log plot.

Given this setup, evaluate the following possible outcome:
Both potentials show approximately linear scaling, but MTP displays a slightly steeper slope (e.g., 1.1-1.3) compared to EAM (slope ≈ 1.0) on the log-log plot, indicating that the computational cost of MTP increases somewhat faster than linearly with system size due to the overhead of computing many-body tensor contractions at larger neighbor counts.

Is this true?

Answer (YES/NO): NO